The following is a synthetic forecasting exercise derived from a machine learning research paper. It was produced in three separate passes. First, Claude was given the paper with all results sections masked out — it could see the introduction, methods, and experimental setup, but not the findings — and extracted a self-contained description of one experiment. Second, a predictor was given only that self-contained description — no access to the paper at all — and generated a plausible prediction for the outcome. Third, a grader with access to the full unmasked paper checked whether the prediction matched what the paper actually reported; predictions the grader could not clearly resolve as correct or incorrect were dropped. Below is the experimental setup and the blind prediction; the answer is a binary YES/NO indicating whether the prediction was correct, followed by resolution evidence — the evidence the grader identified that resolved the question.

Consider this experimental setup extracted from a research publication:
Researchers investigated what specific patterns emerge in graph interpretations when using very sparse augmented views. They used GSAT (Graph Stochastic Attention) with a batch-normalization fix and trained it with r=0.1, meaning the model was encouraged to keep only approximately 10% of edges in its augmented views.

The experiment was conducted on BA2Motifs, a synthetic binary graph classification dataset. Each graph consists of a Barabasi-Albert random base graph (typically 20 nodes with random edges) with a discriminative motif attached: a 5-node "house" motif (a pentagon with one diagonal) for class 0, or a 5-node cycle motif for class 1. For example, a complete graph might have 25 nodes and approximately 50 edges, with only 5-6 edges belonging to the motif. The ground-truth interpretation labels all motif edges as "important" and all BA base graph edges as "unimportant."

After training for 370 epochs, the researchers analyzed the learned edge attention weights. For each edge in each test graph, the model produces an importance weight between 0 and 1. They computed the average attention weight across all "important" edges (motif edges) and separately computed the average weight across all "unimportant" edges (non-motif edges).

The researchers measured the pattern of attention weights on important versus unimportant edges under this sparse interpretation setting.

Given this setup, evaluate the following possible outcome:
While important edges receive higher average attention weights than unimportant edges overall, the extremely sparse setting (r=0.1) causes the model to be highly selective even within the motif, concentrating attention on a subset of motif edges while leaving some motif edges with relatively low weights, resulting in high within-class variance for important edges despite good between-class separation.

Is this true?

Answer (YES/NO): YES